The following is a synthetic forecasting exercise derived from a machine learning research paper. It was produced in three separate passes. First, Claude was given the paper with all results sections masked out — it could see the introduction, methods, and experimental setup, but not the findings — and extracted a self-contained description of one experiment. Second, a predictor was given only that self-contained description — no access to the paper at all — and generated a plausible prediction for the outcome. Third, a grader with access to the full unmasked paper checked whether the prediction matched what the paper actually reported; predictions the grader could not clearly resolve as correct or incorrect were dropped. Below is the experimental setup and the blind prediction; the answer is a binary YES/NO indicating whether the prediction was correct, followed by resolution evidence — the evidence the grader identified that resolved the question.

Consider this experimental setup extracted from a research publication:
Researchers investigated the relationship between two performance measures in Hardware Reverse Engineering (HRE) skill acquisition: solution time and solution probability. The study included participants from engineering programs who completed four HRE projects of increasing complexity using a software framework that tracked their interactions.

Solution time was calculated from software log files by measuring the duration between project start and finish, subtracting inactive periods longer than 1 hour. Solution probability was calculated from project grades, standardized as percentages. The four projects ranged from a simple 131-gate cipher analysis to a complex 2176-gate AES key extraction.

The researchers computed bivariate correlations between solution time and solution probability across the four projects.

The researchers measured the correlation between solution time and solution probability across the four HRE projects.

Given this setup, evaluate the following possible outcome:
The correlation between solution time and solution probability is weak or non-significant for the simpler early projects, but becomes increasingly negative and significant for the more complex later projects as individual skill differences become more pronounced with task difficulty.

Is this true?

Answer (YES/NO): NO